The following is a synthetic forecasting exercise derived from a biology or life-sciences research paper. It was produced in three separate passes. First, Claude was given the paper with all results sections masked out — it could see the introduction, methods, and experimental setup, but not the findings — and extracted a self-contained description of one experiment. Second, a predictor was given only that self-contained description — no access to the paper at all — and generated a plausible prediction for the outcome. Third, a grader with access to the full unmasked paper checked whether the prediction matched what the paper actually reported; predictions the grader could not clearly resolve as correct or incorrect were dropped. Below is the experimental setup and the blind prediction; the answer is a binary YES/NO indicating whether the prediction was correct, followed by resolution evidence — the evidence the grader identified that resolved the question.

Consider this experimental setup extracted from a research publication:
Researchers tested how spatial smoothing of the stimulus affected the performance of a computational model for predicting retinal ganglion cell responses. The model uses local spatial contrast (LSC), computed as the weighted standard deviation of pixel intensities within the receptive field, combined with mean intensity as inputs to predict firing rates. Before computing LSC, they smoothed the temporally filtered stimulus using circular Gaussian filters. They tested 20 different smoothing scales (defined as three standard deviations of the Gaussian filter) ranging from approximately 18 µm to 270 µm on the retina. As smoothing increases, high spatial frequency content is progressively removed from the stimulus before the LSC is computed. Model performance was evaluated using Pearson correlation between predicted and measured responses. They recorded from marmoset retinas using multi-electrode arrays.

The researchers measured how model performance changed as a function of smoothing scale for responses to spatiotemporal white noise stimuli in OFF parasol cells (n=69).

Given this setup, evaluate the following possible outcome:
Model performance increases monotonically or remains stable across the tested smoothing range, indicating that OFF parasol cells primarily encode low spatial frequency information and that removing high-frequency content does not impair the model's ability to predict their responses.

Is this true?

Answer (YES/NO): NO